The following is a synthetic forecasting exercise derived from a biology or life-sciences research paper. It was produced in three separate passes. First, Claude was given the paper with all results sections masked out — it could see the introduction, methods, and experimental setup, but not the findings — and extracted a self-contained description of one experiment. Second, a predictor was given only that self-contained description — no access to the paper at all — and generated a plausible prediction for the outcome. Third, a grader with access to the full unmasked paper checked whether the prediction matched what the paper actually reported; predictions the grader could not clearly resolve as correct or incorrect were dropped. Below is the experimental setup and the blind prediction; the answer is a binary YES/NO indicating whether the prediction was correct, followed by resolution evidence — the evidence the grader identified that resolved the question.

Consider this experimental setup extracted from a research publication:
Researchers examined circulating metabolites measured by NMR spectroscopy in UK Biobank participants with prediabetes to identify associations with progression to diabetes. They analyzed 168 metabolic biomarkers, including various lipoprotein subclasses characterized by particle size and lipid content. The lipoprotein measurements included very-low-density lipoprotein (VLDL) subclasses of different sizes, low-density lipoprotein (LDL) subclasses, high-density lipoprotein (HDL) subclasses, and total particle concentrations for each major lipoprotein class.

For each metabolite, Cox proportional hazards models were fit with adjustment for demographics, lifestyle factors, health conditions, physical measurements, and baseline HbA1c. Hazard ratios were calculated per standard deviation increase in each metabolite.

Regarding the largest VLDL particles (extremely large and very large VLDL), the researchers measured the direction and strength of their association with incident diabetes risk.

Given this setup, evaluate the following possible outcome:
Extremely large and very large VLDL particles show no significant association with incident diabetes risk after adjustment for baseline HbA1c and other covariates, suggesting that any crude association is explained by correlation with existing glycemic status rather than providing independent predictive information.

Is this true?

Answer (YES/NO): NO